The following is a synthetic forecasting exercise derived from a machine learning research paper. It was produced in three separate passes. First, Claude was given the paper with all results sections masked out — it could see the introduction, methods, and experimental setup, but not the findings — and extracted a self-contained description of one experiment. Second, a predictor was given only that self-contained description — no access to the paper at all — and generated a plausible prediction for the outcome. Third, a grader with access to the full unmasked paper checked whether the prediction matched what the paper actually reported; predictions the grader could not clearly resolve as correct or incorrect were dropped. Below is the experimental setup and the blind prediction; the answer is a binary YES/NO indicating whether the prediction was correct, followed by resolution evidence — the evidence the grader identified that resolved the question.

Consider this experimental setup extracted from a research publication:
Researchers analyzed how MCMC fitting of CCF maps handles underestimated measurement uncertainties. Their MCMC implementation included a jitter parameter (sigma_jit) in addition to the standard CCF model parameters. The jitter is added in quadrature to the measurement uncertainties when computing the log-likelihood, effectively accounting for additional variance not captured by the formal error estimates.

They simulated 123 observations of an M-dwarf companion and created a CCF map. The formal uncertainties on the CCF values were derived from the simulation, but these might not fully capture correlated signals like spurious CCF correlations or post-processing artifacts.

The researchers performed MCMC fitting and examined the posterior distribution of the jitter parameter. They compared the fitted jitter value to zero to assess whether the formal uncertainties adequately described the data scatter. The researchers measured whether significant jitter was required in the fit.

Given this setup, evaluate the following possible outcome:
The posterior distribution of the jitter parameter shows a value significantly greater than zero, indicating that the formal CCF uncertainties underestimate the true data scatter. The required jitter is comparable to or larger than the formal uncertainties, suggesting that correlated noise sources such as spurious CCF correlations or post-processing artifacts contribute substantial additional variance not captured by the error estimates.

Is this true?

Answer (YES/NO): YES